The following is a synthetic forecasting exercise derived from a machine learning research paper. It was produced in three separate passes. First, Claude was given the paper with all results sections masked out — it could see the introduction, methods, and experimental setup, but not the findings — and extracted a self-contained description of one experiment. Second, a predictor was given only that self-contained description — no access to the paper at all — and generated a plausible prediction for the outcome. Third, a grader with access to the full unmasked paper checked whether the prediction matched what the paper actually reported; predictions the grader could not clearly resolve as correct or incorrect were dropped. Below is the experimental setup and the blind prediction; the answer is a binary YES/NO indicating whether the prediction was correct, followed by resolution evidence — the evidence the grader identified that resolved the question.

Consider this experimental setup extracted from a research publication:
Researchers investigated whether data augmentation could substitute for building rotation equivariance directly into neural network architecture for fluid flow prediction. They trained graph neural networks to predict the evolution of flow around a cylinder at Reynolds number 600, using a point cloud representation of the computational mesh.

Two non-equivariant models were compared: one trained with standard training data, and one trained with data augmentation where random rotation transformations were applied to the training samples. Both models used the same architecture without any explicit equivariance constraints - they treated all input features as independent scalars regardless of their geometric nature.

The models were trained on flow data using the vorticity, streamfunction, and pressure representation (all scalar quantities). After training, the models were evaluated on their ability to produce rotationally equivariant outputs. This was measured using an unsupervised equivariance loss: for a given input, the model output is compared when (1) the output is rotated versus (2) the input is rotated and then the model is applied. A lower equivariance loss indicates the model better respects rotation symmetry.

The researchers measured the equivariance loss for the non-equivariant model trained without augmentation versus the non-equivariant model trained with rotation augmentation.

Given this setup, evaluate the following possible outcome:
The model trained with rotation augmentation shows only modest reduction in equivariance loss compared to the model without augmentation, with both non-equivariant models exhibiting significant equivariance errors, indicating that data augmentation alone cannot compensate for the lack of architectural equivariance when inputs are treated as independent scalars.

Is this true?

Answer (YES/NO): NO